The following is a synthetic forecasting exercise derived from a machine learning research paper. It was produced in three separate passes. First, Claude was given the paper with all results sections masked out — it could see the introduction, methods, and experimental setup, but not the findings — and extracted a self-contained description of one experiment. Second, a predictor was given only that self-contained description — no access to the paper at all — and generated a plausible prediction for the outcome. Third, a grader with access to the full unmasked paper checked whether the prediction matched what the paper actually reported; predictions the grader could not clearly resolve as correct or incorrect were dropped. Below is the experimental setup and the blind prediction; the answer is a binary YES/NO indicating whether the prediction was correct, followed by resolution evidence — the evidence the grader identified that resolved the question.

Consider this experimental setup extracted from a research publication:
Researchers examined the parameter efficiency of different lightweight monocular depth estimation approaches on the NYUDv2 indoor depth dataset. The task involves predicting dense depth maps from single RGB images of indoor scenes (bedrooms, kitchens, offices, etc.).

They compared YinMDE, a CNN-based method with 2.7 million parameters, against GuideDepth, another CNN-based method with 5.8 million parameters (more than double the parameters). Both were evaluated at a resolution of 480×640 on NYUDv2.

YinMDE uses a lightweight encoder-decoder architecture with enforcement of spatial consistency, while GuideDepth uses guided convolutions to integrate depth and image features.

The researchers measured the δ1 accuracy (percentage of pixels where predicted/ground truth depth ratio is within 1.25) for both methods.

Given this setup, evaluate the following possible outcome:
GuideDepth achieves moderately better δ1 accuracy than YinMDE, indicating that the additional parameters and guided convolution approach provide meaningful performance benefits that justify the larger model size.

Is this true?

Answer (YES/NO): YES